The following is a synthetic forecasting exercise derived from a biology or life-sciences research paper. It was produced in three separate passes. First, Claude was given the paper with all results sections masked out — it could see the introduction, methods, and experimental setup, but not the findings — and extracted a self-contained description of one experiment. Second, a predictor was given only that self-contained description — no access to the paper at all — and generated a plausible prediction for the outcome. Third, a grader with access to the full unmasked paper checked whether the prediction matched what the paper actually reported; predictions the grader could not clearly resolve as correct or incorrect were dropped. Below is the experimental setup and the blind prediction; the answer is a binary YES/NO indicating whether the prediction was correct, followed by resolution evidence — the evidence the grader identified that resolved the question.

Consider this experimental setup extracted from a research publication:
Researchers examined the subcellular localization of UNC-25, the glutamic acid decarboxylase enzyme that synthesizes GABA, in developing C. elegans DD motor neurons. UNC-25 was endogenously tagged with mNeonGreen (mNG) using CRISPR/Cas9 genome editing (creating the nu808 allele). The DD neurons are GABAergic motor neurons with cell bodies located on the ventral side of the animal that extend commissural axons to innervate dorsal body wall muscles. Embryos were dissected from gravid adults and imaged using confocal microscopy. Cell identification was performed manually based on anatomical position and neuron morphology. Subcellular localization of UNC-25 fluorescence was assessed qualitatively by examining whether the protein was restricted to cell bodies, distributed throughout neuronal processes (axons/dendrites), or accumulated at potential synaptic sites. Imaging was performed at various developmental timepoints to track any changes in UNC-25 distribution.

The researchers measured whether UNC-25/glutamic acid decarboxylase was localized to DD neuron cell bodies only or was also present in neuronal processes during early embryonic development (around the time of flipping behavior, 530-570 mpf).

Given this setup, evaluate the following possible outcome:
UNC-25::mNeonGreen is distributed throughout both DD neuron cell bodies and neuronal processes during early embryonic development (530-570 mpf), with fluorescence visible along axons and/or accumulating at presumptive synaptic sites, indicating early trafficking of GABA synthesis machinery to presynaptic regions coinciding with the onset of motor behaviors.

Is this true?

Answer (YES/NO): NO